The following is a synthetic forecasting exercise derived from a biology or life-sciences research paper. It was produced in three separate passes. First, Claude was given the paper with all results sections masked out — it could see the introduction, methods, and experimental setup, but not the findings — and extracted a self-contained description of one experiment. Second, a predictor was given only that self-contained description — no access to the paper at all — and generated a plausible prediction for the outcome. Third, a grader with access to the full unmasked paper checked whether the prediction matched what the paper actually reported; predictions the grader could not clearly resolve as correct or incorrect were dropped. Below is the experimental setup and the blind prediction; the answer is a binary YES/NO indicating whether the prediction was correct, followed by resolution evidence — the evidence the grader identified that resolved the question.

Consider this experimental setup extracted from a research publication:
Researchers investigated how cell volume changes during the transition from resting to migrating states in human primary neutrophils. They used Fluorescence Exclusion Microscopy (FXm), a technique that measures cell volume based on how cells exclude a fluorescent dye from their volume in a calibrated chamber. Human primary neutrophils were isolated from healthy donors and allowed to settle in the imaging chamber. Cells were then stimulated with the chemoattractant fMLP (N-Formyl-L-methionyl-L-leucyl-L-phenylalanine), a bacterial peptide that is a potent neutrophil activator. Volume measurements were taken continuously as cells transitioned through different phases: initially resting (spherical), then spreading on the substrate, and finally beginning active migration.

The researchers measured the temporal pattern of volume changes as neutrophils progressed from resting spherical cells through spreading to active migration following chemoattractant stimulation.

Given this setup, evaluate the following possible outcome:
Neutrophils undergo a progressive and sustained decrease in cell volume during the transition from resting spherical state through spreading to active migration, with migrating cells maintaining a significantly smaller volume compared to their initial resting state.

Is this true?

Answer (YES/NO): NO